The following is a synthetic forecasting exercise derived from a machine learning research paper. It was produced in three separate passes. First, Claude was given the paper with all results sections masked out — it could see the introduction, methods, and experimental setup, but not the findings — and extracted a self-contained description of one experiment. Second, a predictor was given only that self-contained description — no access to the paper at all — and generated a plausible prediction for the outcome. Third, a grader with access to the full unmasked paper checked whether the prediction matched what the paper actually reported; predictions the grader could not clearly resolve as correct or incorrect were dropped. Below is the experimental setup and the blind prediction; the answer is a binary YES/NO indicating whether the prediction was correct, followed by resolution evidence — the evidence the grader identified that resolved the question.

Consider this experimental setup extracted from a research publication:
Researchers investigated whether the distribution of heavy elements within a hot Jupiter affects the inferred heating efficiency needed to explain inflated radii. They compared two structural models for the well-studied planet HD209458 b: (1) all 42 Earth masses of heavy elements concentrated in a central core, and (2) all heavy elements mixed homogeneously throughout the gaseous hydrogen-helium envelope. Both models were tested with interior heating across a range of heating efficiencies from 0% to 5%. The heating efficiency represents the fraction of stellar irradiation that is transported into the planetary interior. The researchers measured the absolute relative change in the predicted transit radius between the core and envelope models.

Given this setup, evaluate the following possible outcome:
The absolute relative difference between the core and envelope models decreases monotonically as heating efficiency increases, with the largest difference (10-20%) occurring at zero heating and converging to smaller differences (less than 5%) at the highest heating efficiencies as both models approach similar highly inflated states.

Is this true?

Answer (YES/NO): NO